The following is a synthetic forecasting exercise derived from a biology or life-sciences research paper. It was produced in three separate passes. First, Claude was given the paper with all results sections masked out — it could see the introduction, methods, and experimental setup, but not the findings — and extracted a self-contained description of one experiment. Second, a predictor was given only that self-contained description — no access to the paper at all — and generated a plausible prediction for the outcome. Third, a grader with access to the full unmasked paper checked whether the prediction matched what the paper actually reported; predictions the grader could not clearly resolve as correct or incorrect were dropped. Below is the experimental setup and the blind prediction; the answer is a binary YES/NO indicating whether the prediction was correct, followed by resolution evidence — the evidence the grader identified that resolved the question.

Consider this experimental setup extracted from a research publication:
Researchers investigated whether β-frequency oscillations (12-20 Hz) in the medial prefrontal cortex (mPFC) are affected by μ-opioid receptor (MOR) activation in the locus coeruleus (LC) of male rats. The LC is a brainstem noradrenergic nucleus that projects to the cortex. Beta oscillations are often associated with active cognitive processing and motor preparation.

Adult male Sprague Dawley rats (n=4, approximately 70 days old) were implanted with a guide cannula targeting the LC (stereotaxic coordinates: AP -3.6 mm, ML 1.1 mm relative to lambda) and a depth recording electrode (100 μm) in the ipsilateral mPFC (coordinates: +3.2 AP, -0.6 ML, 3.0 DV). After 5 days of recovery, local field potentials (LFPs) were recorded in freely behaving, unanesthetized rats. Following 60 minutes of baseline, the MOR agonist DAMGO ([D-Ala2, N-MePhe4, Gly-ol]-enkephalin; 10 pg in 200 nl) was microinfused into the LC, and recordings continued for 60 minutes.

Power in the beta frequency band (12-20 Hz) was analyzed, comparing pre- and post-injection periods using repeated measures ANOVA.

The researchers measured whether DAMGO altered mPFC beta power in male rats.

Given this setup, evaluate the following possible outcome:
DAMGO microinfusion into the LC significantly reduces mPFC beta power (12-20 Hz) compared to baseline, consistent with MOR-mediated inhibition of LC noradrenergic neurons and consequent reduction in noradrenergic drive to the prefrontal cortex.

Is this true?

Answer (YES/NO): NO